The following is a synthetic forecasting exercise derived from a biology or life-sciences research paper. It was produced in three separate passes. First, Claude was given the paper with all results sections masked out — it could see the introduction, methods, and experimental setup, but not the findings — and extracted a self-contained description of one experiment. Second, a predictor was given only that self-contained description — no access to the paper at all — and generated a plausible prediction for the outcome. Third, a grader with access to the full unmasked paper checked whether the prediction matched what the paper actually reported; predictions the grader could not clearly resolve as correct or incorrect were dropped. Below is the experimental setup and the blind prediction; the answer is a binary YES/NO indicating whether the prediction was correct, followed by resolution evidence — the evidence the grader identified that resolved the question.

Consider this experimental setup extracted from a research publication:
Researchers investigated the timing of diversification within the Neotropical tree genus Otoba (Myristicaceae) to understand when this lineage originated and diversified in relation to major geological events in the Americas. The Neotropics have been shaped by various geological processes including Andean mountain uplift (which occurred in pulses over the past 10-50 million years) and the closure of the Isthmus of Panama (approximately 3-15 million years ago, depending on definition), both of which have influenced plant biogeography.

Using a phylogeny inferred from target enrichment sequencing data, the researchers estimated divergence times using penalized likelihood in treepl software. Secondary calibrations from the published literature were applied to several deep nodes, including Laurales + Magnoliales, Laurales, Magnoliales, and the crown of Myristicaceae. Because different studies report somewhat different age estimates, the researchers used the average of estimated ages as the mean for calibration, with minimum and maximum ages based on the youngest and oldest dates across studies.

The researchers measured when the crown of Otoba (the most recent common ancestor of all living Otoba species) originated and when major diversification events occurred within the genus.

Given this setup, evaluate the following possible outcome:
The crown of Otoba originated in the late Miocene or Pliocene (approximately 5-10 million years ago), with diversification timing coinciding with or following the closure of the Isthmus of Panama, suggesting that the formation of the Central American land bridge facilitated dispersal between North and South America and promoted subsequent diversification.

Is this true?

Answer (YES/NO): NO